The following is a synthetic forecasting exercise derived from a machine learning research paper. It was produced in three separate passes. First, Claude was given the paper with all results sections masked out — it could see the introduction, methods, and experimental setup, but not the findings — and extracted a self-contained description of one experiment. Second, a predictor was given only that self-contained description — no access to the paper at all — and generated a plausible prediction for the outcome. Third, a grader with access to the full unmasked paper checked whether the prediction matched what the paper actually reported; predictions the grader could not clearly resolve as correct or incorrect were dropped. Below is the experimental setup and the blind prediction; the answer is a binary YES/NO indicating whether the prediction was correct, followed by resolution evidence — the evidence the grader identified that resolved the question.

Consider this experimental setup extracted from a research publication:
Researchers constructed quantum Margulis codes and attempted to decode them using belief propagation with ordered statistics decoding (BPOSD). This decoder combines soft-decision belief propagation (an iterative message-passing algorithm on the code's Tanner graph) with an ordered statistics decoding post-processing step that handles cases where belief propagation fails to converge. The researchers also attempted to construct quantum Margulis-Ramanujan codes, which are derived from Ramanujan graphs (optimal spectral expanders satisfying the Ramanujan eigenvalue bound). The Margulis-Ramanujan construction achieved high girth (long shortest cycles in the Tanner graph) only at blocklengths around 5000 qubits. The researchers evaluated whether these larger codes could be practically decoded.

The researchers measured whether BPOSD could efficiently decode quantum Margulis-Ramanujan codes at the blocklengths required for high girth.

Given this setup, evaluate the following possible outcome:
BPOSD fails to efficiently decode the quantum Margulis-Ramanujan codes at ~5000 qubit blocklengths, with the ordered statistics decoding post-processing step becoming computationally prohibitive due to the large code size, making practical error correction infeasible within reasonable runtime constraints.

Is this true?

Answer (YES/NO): YES